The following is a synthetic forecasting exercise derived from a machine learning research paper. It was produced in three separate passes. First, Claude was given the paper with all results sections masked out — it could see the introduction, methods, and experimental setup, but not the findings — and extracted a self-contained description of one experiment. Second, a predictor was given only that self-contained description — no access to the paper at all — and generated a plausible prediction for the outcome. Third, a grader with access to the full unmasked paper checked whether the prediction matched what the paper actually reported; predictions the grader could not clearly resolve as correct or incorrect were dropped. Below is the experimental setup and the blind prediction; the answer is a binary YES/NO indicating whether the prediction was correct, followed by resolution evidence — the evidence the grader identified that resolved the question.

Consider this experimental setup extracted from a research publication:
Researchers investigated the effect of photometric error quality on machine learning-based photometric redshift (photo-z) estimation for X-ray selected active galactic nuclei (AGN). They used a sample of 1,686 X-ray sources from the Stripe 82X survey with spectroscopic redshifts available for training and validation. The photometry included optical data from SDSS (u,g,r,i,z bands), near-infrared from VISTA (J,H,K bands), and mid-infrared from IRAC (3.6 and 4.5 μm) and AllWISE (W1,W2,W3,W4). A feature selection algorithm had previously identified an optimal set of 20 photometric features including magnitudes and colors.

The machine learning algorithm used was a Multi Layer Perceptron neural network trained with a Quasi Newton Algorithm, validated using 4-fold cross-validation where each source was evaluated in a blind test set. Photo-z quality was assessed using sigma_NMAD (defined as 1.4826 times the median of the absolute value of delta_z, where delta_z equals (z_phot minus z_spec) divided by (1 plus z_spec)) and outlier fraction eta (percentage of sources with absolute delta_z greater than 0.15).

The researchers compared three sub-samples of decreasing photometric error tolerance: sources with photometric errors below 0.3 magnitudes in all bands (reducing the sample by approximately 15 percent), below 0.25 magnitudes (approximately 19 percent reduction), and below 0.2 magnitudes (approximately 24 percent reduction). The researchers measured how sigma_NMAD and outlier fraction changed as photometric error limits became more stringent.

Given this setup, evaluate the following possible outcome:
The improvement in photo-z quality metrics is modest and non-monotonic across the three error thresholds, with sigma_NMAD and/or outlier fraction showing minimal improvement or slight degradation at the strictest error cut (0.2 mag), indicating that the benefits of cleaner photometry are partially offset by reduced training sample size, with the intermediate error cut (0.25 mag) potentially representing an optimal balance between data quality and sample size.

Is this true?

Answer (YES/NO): NO